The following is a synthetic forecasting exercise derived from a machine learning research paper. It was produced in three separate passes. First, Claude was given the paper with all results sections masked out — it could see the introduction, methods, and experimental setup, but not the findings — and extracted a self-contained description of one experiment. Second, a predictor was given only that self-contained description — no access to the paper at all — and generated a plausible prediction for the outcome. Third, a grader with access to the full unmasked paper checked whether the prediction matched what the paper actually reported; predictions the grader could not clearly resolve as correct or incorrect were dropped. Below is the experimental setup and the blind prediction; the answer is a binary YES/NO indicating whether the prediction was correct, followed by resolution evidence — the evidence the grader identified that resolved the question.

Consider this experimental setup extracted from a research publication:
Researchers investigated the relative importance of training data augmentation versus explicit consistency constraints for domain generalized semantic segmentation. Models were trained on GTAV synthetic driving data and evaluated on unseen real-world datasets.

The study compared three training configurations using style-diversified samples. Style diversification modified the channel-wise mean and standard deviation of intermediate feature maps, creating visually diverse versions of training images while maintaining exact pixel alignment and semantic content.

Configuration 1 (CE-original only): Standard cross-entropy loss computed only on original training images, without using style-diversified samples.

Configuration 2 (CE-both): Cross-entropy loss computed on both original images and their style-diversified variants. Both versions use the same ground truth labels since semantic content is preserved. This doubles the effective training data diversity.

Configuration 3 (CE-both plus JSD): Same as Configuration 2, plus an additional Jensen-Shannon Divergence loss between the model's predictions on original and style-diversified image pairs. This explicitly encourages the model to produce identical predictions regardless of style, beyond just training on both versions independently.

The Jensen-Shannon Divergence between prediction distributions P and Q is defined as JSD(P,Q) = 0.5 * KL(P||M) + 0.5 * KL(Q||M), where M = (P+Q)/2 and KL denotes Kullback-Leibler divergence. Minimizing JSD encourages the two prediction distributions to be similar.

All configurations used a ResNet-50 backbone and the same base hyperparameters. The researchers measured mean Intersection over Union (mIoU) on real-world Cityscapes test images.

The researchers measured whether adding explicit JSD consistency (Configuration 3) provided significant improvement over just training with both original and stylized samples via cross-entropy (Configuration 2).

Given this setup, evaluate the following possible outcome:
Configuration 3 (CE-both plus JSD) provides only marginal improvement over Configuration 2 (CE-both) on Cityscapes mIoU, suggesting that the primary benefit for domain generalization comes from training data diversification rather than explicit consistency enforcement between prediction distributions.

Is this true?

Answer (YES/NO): NO